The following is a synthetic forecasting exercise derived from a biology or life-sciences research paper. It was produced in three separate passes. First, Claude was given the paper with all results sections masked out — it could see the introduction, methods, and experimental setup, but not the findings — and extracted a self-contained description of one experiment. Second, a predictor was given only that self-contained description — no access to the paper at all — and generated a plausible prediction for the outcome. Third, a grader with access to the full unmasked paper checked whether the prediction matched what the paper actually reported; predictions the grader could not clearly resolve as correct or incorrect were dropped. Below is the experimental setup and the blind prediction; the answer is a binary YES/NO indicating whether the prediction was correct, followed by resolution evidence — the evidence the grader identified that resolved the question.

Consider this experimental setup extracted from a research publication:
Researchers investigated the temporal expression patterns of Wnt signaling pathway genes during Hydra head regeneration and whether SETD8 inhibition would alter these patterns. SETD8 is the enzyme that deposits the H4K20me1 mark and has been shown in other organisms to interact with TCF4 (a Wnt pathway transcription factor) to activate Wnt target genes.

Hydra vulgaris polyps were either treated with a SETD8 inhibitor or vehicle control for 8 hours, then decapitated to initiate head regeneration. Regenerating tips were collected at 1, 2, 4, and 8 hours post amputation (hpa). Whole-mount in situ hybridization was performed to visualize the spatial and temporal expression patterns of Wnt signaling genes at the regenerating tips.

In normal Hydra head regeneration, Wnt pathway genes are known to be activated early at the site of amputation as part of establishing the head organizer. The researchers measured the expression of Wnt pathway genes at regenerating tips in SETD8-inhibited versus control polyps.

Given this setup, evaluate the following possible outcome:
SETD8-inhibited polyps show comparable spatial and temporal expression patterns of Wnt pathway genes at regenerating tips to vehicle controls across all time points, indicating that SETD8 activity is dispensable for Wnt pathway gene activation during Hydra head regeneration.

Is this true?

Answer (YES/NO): NO